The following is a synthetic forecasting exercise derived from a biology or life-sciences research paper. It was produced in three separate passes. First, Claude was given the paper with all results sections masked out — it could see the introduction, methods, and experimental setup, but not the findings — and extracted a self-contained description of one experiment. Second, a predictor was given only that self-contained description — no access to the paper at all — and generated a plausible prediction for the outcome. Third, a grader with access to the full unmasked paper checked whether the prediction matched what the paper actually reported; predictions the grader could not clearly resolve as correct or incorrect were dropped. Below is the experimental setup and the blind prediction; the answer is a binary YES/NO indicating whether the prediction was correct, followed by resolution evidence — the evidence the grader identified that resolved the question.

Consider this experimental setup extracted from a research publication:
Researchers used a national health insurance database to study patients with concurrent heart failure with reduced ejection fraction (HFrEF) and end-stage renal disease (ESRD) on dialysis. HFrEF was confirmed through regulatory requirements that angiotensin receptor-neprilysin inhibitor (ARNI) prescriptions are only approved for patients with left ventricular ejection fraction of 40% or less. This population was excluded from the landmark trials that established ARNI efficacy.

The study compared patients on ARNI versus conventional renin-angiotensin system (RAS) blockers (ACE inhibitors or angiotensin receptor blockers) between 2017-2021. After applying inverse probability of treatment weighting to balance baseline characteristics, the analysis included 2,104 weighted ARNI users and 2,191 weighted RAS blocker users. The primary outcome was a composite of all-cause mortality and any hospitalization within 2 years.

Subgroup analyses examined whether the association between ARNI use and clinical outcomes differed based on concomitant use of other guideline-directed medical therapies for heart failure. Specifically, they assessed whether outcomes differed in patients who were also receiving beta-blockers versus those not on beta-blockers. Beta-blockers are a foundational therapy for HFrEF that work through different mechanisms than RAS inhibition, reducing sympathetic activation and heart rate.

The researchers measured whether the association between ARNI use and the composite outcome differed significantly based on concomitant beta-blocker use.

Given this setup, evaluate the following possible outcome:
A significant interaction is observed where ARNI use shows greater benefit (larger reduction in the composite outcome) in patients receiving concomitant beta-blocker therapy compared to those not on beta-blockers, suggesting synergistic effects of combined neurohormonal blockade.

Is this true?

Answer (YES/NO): NO